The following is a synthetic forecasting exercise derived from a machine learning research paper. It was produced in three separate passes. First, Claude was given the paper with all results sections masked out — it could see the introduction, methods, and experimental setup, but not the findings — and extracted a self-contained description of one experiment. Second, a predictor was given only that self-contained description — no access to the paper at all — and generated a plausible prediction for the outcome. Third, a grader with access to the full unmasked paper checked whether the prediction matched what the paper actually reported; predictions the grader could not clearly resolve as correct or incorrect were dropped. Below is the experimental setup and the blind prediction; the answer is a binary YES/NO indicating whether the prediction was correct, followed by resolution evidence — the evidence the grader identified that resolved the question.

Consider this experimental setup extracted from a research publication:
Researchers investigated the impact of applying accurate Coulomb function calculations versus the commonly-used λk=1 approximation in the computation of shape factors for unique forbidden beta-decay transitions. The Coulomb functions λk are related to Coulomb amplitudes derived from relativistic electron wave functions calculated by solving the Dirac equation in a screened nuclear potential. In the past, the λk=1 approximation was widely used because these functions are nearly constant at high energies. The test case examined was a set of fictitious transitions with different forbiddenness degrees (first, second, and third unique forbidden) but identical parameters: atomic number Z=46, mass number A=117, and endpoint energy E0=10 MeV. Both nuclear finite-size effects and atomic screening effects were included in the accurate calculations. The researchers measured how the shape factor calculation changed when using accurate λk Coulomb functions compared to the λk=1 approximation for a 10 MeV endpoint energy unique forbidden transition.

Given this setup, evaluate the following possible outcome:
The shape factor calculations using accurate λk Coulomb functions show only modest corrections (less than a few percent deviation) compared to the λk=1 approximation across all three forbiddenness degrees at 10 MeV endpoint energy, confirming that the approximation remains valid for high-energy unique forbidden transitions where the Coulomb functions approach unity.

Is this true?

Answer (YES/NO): NO